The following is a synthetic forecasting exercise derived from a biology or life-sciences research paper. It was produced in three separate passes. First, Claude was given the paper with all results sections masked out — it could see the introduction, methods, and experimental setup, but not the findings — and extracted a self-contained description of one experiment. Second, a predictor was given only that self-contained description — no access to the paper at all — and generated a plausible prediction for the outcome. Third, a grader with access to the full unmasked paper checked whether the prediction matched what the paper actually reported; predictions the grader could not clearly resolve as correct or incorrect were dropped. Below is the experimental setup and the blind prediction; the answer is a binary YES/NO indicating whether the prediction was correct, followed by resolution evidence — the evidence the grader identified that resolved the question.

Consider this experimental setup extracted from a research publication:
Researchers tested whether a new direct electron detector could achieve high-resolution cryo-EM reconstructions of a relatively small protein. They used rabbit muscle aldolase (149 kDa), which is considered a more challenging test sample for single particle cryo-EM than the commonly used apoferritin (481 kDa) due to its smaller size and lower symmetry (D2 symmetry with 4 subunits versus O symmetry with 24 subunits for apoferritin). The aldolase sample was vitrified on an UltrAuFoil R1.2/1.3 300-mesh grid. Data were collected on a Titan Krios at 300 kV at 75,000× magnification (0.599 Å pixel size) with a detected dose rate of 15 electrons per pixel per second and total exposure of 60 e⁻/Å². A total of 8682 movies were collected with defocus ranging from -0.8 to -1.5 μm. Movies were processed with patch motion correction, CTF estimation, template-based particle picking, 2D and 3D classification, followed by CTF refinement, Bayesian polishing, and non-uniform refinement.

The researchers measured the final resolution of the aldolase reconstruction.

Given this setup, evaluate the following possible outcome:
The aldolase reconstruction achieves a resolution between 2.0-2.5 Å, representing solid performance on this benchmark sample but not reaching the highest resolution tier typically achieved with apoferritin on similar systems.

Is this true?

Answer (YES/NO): YES